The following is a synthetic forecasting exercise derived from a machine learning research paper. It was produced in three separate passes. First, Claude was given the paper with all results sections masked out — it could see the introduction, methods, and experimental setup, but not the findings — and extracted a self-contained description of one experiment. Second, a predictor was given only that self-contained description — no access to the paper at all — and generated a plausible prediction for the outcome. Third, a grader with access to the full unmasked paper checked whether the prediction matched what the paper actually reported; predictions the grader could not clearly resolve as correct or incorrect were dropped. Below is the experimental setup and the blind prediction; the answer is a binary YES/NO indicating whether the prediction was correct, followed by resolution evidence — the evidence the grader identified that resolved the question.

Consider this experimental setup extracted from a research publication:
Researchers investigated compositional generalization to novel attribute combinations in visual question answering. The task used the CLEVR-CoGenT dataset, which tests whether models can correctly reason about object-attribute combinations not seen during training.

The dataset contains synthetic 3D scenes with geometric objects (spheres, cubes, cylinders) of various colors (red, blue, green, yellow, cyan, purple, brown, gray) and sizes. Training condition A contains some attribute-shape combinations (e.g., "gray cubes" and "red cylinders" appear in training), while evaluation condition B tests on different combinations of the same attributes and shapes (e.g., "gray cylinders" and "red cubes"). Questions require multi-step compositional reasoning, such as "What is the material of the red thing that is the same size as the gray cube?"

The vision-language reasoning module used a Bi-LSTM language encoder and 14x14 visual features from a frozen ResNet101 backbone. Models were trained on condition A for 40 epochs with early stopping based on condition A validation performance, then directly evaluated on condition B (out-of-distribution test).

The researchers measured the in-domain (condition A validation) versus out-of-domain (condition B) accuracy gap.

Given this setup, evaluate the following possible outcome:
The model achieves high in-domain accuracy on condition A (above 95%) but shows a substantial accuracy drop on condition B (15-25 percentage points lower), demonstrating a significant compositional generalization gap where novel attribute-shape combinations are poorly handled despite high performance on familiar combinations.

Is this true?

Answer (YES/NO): YES